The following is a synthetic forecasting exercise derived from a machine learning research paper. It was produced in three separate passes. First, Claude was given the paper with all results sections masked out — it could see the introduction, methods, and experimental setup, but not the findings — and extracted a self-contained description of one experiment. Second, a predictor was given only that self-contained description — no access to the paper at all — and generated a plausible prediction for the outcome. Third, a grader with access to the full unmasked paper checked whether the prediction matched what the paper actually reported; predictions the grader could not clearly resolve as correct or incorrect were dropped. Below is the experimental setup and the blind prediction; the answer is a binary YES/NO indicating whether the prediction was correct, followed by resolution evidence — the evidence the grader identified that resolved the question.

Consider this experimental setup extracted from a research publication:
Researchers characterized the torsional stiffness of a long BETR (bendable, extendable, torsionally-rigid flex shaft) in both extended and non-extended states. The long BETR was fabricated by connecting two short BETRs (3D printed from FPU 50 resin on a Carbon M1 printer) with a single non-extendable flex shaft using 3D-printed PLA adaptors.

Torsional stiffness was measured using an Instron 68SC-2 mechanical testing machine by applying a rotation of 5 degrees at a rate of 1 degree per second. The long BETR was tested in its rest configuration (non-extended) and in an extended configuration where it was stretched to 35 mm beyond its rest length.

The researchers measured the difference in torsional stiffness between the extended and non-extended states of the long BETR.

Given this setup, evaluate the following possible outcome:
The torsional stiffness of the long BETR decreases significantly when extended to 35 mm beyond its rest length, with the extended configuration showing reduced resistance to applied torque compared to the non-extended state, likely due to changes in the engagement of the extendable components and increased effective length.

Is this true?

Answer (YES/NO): NO